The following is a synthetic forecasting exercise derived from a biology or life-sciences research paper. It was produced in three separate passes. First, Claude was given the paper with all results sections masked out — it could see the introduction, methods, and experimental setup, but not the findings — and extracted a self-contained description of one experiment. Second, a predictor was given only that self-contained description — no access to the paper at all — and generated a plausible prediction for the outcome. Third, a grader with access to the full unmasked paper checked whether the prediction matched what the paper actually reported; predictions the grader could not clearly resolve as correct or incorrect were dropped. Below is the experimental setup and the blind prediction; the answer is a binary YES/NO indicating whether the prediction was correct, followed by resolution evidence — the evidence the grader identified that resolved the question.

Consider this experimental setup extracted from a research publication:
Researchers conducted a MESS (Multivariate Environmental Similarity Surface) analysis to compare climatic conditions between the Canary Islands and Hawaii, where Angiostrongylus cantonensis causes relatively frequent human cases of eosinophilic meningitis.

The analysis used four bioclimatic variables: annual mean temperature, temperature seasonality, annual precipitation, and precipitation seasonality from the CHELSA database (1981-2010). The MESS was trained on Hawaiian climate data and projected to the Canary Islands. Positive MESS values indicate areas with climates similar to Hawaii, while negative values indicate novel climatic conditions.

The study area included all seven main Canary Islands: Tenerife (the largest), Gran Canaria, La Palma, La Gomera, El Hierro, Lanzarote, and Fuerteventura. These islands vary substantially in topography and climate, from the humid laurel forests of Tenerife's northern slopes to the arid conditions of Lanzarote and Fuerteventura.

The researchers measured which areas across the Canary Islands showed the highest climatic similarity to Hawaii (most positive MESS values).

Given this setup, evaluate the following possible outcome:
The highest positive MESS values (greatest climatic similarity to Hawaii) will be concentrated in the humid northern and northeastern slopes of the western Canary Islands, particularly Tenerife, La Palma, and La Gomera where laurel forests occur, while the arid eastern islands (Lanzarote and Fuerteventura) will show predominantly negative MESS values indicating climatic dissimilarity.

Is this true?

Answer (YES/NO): NO